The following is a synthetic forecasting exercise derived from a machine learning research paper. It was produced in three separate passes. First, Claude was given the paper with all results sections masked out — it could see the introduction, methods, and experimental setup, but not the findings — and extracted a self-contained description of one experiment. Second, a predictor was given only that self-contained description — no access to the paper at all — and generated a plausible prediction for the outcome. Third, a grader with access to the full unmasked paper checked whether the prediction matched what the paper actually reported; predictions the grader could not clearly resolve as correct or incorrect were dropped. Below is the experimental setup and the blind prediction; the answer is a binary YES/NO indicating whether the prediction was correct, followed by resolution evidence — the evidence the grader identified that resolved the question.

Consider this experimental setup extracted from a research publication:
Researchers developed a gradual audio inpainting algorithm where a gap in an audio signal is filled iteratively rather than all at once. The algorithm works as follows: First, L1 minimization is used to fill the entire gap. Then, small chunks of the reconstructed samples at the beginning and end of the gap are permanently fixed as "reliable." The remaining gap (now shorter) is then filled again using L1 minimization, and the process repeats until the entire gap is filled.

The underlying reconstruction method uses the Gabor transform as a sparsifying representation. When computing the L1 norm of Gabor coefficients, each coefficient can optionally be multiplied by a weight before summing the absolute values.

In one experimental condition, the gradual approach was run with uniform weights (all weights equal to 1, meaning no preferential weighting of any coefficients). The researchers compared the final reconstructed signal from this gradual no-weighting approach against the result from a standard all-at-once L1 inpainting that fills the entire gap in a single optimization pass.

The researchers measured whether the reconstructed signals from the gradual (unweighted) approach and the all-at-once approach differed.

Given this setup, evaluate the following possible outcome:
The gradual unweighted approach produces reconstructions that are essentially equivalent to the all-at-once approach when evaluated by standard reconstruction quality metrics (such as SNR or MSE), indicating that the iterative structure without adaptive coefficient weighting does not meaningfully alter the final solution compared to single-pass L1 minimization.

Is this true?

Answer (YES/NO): YES